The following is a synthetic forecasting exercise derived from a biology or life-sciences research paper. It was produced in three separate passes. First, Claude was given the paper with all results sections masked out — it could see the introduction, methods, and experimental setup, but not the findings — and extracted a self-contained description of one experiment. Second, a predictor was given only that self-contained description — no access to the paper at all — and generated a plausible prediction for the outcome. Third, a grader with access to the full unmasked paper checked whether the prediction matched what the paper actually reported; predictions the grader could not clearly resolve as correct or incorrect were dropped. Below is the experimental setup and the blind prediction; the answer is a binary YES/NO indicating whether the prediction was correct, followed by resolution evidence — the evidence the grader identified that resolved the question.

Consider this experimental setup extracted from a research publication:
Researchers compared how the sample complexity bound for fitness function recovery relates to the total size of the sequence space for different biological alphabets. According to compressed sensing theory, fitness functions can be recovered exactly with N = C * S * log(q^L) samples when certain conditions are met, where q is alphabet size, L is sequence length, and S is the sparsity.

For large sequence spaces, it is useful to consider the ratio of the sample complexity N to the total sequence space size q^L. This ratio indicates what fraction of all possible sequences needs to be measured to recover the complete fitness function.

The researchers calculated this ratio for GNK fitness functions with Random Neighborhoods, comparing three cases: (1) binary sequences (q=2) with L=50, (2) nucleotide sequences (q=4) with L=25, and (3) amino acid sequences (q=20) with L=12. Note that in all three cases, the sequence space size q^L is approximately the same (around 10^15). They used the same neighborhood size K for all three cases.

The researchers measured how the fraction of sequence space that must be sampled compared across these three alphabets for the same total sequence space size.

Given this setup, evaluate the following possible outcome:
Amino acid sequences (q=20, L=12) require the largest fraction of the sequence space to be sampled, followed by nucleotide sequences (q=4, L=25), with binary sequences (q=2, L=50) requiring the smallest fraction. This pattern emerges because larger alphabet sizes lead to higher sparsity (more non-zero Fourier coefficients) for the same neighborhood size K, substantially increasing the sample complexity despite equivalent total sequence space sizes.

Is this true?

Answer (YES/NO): YES